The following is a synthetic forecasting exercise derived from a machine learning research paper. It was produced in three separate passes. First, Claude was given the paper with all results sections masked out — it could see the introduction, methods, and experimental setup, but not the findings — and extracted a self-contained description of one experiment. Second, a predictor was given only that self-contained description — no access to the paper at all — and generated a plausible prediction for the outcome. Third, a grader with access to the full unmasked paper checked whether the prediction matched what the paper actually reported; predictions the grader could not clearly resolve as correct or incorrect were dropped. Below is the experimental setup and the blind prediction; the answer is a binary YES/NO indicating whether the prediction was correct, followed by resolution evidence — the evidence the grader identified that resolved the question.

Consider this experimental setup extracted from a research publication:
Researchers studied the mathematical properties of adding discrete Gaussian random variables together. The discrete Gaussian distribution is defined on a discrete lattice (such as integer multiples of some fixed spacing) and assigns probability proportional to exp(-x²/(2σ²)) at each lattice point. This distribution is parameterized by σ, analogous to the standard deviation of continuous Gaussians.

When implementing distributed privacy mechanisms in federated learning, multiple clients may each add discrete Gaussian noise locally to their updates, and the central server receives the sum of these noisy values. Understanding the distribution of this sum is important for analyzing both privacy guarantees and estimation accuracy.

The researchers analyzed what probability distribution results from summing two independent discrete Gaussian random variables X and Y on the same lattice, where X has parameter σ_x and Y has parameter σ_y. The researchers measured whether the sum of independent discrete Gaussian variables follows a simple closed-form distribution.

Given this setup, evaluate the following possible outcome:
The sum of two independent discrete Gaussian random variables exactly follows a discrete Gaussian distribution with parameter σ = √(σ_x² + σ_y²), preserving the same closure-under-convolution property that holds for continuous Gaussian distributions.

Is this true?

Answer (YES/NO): YES